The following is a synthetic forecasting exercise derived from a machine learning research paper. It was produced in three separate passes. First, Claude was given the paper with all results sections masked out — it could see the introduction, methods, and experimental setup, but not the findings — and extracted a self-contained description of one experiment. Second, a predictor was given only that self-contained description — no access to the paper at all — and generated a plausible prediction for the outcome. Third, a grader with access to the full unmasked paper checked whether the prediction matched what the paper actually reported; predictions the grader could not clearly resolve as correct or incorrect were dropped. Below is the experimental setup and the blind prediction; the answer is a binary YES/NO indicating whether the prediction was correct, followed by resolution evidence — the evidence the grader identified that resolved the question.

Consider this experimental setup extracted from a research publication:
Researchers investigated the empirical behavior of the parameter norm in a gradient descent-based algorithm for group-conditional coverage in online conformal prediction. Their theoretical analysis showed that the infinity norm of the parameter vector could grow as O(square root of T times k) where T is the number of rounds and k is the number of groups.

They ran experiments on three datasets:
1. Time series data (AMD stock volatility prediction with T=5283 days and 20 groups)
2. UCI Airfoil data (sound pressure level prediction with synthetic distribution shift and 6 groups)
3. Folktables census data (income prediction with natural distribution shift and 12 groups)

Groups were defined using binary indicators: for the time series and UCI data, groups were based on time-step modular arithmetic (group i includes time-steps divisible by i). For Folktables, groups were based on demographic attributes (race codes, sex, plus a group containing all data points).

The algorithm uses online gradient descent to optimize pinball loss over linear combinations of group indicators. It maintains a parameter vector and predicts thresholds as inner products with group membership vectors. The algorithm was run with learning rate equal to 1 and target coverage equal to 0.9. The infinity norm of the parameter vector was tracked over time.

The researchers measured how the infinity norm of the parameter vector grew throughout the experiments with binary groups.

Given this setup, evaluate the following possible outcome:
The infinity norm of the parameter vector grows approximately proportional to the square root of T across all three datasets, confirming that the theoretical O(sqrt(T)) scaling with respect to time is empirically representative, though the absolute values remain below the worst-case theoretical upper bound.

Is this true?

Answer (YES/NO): NO